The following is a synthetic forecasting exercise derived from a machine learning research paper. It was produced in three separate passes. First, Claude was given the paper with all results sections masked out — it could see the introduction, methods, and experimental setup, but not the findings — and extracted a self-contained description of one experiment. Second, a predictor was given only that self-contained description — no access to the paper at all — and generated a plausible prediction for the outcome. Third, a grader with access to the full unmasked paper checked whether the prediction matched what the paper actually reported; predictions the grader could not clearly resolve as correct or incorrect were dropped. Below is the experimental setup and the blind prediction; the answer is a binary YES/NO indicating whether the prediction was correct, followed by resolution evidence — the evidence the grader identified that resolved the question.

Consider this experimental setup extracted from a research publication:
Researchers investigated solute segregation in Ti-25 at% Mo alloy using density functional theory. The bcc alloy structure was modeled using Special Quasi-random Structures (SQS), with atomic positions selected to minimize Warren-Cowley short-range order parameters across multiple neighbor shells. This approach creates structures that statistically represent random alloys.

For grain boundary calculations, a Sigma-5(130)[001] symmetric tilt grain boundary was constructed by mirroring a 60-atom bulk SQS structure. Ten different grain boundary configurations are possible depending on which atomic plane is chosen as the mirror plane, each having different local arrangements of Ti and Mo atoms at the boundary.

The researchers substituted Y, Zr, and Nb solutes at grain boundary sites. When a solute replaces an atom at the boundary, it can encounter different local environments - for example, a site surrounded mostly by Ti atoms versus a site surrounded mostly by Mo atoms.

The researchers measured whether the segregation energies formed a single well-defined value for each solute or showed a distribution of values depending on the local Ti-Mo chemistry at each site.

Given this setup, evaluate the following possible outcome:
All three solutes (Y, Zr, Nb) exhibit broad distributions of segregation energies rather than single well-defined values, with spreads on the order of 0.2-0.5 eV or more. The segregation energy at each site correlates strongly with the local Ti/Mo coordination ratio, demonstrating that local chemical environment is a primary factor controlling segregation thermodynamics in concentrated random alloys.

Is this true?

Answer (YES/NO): NO